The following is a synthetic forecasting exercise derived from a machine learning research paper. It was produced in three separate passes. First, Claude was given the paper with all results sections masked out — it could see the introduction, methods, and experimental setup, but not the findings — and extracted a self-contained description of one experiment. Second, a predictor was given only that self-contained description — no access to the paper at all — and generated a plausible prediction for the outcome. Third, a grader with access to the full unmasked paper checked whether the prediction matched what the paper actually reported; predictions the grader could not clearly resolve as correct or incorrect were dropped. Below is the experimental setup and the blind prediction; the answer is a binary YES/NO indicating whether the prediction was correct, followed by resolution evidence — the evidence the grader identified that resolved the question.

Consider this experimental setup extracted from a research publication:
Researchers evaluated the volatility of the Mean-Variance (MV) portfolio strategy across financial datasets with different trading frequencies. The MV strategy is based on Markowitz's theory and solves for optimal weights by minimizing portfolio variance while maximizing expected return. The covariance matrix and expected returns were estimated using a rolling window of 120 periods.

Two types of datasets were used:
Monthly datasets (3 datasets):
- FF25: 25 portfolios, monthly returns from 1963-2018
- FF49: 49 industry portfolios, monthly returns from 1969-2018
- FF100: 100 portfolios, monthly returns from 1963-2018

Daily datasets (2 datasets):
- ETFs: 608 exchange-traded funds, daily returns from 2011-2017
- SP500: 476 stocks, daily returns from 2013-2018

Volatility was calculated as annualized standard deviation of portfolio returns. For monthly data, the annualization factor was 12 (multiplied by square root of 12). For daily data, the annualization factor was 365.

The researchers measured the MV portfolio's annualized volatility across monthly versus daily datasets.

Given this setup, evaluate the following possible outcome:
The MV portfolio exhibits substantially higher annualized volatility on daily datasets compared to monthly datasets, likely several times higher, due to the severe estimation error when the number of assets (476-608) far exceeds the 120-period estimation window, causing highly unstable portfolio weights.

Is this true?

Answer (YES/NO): YES